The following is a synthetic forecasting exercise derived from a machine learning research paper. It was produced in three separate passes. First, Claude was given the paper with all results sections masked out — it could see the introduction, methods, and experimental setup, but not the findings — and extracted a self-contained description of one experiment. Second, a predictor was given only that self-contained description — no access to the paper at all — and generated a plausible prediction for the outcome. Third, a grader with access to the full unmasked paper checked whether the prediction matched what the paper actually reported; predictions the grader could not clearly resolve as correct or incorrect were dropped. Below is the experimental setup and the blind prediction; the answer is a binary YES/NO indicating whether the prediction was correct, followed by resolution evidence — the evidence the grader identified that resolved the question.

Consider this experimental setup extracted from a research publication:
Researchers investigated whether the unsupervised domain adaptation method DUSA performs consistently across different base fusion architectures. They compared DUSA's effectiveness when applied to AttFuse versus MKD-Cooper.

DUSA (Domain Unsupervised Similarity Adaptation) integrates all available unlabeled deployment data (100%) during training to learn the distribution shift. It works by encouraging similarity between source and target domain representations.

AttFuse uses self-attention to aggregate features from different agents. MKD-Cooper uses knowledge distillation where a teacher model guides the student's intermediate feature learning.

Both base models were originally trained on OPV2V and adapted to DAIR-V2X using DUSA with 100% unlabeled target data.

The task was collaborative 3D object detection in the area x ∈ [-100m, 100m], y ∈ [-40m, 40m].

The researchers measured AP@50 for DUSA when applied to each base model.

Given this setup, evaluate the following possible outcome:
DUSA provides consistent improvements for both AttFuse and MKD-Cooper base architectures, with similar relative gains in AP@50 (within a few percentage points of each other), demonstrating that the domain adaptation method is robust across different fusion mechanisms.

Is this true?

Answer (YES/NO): NO